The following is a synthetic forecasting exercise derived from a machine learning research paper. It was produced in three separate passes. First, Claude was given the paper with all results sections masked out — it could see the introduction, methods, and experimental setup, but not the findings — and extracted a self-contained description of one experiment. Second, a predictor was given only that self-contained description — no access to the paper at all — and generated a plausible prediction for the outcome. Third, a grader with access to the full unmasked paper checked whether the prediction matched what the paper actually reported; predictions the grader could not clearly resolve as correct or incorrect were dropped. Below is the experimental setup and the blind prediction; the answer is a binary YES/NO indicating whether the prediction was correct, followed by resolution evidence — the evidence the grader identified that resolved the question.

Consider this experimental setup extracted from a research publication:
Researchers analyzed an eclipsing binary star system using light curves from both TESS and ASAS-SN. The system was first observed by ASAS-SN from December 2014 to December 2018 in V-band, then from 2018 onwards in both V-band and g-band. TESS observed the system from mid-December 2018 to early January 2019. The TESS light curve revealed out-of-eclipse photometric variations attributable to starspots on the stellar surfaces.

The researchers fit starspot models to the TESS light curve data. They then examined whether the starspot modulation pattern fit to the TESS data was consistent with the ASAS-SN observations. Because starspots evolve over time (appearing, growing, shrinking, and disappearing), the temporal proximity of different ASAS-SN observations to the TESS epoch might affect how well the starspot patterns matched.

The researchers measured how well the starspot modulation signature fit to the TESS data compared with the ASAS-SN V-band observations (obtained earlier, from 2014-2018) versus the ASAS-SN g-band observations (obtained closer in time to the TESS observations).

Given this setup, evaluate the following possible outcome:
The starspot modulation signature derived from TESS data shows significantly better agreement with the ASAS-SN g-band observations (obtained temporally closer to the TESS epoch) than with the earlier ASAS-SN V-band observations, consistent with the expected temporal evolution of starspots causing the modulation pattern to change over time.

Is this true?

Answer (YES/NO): YES